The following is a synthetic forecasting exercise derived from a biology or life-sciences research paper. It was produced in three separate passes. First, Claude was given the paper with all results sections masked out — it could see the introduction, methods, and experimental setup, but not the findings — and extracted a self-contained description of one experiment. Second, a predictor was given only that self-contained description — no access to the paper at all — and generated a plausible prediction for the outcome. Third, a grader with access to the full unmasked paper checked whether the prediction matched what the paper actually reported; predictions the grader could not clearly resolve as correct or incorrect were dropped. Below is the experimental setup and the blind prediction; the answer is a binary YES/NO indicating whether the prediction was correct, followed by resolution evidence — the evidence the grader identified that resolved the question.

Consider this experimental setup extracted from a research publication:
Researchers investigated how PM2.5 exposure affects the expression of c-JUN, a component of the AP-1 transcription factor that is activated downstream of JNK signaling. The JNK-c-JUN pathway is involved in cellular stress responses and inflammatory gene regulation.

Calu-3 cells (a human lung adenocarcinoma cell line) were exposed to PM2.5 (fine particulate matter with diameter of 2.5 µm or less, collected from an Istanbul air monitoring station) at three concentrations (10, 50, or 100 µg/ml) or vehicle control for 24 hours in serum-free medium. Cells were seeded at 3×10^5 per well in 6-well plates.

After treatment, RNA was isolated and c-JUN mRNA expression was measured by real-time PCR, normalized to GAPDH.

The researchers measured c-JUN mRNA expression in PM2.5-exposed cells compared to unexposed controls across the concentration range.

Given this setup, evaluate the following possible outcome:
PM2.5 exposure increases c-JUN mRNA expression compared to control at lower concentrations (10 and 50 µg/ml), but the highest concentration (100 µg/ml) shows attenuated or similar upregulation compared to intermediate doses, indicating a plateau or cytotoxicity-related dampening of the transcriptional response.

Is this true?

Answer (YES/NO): NO